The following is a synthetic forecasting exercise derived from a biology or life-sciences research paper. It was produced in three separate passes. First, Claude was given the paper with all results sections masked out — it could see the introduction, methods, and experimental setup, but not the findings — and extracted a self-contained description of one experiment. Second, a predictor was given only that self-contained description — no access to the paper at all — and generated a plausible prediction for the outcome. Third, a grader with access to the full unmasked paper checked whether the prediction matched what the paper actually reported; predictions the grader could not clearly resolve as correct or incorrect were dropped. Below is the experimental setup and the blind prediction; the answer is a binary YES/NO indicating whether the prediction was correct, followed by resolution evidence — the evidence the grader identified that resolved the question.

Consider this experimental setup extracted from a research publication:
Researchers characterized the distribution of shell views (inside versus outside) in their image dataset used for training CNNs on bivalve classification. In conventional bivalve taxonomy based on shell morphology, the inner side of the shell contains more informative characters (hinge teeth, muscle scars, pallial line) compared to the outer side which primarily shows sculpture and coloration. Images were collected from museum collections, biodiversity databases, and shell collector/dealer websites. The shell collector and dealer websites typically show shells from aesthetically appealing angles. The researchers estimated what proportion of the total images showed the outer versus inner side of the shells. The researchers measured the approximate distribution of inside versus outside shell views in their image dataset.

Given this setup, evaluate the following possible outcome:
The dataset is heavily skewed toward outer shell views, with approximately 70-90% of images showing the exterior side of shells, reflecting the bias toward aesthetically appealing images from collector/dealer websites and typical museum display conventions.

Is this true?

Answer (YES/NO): NO